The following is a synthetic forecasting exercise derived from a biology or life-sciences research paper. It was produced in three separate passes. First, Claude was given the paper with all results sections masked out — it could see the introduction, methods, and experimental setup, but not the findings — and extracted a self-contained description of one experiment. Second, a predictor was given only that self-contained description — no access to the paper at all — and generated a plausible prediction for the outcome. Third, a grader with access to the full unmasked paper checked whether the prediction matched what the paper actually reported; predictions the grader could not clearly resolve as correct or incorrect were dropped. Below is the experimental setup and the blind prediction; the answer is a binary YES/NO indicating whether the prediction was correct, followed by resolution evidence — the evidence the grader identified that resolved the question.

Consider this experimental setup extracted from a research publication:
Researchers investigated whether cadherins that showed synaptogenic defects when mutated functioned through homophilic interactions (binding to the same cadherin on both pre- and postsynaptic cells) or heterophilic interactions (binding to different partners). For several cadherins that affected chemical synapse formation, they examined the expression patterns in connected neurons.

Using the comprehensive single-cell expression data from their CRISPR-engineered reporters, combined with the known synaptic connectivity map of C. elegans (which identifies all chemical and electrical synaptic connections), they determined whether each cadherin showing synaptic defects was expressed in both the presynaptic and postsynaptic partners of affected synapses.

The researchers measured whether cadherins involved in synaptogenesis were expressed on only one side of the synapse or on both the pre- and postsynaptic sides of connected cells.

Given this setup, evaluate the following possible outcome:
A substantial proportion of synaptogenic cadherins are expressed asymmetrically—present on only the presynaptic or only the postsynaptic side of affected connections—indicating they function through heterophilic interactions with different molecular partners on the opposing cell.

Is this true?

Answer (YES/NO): NO